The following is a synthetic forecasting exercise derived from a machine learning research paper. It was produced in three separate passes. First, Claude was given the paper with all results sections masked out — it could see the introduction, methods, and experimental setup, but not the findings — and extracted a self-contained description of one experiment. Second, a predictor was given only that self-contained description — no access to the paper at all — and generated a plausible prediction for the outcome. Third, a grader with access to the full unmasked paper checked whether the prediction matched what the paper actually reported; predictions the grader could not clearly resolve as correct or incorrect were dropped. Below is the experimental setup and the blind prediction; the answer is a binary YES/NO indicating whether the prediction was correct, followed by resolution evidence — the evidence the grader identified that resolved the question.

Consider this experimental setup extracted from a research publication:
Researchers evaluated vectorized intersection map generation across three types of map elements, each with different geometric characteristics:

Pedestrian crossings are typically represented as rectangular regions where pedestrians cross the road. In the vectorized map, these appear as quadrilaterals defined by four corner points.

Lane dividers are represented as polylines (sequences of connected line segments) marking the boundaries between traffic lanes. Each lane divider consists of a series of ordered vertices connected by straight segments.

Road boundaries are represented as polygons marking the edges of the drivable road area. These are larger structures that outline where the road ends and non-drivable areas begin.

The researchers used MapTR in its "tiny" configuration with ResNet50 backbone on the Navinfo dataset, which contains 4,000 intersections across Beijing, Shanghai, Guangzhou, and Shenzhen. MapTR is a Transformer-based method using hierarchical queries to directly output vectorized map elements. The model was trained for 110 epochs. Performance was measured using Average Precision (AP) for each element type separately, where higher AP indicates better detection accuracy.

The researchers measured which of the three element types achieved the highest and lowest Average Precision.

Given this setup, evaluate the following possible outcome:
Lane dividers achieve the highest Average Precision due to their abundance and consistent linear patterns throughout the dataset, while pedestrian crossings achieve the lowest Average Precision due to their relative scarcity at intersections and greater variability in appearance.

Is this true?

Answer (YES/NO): YES